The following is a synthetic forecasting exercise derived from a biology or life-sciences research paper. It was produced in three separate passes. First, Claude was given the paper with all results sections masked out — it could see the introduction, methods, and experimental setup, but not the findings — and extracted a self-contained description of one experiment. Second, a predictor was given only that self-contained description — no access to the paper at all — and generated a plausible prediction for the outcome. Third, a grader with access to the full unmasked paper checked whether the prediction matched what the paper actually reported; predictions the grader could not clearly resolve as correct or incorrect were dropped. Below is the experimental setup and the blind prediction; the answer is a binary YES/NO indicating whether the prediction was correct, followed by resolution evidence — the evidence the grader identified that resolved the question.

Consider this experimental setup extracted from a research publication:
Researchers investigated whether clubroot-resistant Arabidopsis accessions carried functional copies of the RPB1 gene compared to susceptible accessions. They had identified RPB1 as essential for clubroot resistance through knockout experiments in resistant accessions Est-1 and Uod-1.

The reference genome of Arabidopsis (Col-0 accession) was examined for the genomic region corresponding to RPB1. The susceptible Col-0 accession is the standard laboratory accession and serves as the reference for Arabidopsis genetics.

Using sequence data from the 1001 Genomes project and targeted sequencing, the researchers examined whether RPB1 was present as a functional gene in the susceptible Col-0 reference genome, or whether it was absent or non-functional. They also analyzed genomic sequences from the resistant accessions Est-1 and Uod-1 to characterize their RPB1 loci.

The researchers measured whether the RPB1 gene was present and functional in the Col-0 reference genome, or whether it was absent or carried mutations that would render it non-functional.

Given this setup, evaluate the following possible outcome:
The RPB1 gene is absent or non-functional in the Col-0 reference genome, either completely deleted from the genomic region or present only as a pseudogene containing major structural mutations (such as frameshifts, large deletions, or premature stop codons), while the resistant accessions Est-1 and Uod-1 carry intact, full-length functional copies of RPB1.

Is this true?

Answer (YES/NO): YES